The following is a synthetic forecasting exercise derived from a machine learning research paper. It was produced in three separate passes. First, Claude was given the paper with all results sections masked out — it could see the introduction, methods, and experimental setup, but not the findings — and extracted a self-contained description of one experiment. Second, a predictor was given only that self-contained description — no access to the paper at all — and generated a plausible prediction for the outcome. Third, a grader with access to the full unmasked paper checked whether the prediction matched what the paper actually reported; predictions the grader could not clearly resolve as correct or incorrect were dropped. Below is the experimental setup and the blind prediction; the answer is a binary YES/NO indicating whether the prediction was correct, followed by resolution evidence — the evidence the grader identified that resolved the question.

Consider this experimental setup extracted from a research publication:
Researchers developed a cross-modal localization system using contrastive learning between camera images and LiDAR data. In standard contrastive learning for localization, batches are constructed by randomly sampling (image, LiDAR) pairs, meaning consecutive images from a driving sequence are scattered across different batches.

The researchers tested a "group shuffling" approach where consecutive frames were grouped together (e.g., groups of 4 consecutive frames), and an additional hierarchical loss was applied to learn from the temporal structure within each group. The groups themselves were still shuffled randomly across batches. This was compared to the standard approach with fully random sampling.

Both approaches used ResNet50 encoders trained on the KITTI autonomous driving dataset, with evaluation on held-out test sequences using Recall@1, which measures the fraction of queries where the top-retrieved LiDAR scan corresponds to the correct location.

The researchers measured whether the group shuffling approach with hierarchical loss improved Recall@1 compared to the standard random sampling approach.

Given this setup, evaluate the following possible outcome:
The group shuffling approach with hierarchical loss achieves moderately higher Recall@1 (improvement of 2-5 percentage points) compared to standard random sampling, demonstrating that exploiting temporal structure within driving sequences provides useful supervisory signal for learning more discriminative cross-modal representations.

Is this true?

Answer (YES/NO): NO